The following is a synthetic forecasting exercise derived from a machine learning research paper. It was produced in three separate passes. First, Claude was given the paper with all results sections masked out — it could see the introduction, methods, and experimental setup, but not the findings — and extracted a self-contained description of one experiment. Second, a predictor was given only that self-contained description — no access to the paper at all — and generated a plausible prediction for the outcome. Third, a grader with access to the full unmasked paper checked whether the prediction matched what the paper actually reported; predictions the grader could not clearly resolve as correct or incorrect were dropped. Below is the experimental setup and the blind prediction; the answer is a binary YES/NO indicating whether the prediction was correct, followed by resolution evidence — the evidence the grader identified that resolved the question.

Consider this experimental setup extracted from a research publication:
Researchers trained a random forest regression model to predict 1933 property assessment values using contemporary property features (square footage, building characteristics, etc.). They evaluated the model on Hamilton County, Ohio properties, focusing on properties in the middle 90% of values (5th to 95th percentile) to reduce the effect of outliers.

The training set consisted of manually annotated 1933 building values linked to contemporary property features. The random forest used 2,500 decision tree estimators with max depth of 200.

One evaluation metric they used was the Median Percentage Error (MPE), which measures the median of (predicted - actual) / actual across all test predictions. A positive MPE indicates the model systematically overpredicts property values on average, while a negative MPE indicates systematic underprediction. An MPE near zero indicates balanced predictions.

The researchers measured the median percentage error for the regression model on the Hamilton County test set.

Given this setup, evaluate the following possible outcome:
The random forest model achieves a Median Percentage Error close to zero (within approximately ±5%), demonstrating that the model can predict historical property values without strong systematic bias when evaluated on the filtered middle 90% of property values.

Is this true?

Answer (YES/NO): NO